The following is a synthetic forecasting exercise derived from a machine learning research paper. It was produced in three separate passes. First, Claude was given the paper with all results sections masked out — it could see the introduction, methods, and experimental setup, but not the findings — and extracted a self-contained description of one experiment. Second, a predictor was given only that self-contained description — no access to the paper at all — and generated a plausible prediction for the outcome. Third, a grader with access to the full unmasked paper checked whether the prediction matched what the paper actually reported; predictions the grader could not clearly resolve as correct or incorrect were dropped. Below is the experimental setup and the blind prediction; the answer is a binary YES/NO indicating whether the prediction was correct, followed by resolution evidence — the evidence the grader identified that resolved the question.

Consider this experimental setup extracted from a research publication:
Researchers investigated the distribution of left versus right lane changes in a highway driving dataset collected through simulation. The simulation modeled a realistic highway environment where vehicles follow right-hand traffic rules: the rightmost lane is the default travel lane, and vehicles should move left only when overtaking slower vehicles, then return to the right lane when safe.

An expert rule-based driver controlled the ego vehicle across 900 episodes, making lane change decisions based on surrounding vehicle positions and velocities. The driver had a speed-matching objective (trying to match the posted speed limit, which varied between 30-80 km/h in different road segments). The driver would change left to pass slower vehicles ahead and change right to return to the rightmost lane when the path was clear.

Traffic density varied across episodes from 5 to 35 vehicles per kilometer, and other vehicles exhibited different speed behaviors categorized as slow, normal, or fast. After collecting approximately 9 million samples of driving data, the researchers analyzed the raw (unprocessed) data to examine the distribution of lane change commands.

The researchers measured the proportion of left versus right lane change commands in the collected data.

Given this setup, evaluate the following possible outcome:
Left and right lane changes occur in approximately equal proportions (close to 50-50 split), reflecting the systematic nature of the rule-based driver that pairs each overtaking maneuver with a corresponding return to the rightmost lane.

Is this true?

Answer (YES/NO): YES